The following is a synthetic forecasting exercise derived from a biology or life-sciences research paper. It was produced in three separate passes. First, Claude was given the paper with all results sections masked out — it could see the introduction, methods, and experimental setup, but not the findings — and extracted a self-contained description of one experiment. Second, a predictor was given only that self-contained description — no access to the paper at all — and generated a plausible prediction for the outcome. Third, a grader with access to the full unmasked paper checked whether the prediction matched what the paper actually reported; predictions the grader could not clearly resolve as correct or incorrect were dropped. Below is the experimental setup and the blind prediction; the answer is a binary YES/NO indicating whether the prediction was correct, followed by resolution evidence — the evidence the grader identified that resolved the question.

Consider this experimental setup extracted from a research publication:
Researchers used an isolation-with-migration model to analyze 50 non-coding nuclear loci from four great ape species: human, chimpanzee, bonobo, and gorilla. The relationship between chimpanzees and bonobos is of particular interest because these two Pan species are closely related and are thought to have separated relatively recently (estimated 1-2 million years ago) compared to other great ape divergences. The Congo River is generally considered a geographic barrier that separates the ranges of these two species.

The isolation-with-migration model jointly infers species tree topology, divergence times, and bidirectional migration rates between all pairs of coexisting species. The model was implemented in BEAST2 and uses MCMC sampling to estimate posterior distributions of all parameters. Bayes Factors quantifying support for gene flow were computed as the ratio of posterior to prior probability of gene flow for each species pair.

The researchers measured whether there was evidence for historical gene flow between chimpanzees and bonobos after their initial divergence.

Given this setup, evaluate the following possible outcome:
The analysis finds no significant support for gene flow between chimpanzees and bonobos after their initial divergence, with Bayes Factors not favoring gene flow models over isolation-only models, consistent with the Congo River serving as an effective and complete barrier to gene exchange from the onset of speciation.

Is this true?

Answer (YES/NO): NO